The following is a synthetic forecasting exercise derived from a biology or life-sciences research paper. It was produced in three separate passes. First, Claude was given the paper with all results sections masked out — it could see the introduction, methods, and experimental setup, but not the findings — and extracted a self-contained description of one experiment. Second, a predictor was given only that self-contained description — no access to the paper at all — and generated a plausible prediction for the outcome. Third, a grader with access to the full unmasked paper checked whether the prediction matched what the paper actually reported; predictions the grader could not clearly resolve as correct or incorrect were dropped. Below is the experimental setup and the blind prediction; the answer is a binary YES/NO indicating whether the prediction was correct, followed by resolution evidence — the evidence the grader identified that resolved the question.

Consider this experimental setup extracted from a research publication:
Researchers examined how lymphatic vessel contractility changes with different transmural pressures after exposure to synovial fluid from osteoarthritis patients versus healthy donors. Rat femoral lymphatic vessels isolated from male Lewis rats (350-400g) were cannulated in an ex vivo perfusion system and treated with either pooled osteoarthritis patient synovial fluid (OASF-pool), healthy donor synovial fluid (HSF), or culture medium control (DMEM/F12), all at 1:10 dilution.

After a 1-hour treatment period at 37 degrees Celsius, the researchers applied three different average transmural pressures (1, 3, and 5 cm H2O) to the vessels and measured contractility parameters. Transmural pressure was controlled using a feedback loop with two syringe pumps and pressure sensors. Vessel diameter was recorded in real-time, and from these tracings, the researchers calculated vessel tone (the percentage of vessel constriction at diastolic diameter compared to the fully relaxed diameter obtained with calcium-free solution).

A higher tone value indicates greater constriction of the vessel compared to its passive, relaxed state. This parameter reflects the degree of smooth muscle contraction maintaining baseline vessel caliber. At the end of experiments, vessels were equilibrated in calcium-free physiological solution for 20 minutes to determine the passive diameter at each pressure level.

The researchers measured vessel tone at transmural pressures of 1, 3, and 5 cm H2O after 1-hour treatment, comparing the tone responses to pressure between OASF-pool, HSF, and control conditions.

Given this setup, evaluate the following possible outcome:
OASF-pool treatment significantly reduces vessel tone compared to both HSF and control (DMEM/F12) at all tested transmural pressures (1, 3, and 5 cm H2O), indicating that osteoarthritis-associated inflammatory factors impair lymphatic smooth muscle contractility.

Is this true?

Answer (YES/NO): NO